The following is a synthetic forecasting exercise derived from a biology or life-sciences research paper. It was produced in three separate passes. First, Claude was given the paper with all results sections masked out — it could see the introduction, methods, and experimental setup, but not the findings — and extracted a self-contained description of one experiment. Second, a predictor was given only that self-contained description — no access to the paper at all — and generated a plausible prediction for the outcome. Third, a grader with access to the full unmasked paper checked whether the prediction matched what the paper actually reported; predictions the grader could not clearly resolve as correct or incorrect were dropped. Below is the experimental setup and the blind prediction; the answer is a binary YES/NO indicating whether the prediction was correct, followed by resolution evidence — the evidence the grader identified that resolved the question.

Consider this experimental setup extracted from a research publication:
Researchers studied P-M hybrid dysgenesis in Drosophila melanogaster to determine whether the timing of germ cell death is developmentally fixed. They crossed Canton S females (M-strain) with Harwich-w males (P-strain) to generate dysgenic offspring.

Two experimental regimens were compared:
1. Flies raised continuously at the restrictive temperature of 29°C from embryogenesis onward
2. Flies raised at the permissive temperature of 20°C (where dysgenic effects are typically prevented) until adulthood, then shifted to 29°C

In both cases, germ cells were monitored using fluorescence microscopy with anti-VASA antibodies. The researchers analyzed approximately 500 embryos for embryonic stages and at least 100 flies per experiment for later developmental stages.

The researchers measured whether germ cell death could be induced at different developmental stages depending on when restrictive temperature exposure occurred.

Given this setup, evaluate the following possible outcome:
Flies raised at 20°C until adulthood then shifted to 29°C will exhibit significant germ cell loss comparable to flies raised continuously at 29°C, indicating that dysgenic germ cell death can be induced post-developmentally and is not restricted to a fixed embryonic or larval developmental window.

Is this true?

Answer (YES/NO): YES